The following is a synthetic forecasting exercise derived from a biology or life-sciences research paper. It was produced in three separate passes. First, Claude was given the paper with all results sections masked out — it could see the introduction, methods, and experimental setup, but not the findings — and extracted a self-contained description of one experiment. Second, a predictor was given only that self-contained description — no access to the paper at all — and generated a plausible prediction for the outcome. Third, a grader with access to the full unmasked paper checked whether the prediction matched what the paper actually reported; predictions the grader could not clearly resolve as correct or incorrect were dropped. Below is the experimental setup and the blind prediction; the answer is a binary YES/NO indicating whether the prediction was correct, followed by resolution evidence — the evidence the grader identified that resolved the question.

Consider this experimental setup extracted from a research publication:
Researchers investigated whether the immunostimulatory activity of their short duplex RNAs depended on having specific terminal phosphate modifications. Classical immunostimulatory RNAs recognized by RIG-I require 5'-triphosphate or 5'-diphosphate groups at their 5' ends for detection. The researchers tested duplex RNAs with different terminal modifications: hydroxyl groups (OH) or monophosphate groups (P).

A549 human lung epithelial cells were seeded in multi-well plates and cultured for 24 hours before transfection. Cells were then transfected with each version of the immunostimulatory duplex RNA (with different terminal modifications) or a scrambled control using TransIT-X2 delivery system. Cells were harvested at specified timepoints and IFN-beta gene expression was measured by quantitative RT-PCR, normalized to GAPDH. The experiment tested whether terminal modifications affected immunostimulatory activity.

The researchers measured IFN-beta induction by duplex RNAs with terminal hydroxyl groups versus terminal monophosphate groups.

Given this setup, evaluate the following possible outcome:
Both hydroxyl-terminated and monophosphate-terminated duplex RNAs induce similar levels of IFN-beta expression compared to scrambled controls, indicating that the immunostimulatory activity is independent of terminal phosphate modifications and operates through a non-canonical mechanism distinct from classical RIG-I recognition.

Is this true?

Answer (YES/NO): YES